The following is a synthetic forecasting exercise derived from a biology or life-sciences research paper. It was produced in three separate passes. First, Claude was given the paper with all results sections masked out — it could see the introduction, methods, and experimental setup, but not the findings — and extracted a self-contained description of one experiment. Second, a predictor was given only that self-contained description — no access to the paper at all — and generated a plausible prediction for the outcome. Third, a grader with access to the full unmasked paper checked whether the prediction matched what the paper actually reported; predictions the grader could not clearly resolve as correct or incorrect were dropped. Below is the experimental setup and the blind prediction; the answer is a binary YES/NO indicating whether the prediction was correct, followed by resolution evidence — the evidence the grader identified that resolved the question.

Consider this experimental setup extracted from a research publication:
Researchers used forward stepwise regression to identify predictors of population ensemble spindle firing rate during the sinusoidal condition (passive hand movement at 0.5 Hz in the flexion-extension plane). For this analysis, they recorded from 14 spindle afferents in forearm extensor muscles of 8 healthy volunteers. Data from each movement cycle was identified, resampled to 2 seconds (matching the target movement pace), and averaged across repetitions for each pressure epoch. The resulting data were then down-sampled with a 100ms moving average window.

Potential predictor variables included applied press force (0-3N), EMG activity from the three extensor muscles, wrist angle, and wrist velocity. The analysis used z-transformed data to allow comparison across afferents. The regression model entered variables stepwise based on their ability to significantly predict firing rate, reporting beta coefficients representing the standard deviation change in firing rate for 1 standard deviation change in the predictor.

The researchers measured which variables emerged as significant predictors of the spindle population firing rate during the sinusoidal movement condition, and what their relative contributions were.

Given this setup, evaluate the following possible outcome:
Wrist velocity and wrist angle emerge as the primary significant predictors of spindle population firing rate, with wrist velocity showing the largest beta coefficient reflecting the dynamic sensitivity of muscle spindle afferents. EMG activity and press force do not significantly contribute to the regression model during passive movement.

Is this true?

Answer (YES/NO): NO